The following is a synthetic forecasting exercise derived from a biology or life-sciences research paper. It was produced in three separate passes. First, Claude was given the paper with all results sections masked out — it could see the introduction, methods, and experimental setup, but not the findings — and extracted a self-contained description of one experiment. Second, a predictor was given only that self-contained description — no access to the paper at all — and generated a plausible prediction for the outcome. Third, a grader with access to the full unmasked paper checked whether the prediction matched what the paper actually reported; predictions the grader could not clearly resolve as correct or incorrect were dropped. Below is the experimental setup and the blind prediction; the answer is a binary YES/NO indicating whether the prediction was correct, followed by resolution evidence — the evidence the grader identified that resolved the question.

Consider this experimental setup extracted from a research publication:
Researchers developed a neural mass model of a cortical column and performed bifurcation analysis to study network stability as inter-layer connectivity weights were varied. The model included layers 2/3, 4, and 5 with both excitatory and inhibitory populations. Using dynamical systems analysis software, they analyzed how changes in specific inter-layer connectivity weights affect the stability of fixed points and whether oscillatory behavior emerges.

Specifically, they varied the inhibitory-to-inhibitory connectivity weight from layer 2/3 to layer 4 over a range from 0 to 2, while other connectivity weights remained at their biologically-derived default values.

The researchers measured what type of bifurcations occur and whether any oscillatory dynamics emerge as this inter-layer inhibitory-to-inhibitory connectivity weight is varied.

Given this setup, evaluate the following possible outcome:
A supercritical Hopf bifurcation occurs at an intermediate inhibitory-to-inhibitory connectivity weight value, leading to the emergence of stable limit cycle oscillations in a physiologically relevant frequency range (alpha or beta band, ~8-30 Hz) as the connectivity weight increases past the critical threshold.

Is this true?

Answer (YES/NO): YES